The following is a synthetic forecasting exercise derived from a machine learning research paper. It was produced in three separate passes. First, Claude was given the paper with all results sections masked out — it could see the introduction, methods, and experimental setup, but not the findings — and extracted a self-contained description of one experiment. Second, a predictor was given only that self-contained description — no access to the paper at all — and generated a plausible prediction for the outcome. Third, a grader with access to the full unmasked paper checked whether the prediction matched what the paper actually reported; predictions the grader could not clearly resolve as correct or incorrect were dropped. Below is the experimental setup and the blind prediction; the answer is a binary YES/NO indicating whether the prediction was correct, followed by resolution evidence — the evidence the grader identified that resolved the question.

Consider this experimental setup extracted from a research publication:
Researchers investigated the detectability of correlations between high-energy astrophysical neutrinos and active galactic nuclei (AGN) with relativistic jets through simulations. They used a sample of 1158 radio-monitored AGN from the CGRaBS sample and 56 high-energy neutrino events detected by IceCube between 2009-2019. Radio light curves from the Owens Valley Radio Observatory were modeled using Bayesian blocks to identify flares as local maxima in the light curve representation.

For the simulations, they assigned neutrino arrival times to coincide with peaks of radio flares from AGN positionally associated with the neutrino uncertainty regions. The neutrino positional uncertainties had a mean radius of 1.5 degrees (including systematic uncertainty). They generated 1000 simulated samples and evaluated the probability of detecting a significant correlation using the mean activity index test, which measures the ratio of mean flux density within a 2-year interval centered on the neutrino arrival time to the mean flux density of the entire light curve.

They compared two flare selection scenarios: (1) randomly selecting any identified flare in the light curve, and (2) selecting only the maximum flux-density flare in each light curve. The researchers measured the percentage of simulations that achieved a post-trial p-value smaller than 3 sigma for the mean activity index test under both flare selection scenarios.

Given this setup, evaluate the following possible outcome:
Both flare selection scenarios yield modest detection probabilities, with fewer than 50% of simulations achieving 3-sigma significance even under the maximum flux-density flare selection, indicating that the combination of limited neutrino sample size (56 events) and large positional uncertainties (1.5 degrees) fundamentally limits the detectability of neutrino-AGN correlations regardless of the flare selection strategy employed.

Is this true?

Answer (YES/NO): NO